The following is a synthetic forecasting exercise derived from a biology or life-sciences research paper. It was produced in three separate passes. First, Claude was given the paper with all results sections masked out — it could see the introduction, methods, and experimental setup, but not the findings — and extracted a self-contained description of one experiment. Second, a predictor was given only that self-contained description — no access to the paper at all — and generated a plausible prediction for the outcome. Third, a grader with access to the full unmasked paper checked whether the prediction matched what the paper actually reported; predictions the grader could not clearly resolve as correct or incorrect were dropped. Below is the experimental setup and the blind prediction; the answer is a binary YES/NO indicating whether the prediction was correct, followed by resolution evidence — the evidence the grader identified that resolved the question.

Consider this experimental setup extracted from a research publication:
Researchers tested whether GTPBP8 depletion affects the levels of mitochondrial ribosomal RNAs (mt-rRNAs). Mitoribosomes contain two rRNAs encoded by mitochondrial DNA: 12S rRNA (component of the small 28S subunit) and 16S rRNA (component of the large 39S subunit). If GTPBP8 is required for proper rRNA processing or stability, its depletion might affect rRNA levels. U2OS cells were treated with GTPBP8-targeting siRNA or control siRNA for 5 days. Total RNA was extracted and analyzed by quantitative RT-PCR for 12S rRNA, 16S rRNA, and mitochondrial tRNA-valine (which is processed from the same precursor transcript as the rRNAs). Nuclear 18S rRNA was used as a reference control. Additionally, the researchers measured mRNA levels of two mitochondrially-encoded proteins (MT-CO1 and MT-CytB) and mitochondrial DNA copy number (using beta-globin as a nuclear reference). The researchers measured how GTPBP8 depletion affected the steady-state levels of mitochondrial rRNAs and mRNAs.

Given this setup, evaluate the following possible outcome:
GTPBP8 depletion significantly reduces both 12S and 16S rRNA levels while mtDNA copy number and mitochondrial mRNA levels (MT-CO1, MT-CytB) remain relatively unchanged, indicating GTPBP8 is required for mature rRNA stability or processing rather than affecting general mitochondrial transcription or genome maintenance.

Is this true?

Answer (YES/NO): NO